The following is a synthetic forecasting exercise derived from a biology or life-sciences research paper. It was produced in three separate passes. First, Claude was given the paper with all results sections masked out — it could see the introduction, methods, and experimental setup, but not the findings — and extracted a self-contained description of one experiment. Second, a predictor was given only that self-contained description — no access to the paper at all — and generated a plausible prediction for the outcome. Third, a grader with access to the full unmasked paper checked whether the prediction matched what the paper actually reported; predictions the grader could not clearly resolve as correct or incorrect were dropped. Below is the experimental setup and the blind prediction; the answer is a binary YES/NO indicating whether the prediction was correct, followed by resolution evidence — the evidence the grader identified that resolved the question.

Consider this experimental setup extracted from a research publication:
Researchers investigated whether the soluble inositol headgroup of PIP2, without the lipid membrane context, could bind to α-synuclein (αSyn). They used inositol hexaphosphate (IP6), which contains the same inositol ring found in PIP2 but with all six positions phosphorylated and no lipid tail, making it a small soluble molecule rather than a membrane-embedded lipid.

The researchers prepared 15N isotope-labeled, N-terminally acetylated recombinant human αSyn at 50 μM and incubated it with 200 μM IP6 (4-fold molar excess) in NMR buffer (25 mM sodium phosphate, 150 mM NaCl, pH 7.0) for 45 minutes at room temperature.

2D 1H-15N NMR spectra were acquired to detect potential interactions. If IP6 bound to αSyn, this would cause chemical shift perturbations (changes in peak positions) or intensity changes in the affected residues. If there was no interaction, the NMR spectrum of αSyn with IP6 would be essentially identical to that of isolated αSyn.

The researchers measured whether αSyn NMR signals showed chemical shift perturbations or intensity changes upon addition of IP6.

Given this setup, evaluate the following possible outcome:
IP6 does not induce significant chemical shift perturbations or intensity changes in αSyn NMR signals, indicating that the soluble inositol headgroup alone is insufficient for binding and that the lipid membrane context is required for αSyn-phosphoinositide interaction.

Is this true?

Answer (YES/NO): YES